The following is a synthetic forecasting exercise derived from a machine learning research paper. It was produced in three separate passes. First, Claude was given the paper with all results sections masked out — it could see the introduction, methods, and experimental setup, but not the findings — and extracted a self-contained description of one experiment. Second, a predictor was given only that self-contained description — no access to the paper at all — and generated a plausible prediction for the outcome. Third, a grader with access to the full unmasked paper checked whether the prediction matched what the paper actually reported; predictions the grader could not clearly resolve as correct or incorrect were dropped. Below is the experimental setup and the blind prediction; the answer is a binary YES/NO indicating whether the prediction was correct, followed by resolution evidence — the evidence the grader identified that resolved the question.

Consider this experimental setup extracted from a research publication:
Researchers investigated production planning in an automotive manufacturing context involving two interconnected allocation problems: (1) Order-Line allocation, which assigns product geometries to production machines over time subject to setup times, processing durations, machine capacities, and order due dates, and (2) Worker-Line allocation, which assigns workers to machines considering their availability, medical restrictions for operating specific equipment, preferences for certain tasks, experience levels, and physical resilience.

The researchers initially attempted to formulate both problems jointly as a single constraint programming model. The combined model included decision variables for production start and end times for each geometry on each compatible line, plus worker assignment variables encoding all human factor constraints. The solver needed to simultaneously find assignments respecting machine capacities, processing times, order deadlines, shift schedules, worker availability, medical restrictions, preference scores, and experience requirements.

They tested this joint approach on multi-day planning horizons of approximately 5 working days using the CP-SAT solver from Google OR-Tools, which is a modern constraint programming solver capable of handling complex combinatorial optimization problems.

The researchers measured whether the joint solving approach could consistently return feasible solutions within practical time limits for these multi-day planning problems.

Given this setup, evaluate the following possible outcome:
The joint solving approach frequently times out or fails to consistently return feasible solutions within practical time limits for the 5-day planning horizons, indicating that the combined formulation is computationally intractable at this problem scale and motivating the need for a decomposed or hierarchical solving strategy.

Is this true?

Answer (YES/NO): YES